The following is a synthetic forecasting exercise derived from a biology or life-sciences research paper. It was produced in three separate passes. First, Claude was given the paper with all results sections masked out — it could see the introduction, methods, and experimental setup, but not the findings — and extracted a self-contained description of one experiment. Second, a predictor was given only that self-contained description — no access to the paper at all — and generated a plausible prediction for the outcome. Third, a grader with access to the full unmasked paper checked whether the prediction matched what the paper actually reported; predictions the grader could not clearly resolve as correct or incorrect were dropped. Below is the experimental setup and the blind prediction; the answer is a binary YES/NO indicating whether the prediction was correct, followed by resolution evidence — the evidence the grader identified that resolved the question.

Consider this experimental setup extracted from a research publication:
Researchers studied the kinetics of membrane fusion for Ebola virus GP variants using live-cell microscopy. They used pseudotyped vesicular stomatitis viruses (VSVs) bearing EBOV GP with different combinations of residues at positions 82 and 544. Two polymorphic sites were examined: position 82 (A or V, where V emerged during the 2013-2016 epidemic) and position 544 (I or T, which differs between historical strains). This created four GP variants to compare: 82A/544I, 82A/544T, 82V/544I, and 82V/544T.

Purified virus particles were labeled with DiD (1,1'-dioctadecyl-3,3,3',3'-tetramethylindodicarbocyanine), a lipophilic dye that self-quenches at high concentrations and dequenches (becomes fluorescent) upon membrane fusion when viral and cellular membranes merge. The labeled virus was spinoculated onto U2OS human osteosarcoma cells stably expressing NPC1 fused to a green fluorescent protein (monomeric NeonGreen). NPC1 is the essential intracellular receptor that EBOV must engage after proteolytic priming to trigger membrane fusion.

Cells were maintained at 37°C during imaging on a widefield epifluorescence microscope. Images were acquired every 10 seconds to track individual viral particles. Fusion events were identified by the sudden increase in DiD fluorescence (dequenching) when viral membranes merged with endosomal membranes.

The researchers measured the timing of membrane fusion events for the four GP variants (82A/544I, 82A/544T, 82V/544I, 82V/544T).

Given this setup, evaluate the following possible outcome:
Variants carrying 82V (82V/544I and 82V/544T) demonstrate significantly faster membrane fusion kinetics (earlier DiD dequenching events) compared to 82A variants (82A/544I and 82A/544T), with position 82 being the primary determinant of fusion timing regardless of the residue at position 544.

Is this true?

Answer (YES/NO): NO